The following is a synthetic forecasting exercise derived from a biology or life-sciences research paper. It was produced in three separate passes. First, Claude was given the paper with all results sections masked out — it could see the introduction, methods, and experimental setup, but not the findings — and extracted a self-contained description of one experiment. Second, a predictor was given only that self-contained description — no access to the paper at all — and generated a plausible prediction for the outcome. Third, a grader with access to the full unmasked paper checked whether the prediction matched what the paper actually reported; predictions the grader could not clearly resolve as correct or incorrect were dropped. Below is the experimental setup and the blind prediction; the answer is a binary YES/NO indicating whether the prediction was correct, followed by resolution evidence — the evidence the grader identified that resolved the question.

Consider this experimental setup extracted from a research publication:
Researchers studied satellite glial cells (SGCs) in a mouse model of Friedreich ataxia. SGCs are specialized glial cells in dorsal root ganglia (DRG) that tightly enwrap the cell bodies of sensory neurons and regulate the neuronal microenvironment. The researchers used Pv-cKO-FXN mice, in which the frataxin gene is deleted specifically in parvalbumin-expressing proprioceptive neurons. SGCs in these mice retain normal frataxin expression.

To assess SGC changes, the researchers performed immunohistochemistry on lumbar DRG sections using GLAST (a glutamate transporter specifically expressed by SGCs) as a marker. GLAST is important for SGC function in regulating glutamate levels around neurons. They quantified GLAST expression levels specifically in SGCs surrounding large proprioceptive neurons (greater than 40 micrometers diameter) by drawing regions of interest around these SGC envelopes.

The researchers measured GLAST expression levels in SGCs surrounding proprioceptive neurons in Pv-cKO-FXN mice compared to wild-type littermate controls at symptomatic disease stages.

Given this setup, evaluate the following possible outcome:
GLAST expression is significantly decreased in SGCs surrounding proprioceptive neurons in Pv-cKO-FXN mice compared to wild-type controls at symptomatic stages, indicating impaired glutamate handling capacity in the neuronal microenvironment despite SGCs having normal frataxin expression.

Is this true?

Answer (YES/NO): NO